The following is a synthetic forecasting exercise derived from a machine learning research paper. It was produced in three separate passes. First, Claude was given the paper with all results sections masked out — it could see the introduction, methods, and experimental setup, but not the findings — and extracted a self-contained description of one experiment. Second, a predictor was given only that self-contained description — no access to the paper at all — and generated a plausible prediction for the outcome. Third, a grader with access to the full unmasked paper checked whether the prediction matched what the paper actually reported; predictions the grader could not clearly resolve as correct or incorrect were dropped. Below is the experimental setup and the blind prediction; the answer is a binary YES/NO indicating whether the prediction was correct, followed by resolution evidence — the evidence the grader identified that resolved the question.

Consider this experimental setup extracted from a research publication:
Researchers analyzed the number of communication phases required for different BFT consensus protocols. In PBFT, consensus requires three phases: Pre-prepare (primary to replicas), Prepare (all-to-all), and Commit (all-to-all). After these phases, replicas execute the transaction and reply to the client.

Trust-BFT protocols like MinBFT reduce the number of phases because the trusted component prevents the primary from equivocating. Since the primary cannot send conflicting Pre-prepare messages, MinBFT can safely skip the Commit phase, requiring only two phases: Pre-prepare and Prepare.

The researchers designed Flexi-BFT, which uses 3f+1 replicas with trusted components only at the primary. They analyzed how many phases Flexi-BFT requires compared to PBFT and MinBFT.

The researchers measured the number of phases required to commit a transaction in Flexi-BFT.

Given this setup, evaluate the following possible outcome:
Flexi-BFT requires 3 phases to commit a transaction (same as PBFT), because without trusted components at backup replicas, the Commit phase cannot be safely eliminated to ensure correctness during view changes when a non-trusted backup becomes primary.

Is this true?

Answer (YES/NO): NO